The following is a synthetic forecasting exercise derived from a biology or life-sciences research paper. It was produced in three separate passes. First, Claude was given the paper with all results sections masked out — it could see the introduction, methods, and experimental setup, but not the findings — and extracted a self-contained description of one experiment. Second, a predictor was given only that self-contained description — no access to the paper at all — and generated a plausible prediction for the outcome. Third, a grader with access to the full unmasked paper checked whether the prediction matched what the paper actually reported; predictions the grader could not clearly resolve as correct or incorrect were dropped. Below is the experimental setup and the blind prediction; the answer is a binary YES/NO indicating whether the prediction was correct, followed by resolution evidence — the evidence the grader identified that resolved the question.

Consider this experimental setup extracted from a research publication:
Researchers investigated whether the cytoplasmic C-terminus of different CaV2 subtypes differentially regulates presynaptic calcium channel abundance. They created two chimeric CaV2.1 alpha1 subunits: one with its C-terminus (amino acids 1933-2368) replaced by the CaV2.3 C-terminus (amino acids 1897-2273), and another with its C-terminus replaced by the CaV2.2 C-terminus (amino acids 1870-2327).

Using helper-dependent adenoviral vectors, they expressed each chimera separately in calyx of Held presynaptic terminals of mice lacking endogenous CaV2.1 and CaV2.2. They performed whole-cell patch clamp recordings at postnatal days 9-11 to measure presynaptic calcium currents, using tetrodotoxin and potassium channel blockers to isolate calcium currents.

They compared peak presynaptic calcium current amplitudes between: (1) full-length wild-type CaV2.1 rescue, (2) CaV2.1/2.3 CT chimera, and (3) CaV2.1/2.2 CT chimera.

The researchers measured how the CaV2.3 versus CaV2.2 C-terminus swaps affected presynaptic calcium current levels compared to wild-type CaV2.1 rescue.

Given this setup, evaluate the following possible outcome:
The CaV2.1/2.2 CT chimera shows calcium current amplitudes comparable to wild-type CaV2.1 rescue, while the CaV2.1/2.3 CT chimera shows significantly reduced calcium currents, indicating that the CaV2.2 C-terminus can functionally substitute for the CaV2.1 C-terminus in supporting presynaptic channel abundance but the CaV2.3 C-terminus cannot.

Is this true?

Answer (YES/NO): YES